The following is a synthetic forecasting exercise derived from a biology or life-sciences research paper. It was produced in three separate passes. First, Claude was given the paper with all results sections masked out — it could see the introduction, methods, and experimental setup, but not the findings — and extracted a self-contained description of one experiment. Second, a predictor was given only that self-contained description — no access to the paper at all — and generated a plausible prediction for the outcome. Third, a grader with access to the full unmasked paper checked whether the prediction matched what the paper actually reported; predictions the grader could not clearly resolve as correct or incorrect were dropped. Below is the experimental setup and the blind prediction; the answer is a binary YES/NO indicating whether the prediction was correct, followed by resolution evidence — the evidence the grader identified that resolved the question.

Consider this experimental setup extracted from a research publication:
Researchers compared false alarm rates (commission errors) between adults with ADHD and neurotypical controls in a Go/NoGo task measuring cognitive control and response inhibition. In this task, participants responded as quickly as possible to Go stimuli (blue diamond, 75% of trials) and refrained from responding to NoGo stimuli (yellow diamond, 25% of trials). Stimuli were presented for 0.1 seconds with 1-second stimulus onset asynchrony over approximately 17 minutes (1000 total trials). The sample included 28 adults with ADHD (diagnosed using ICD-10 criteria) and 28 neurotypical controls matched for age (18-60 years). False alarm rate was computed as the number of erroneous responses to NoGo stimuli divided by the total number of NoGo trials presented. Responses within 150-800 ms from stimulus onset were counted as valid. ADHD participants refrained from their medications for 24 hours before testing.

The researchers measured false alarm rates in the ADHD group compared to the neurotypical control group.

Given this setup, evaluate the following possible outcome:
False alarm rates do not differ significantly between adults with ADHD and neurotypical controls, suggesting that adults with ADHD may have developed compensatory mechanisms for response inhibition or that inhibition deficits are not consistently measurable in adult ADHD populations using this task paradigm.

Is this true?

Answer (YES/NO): NO